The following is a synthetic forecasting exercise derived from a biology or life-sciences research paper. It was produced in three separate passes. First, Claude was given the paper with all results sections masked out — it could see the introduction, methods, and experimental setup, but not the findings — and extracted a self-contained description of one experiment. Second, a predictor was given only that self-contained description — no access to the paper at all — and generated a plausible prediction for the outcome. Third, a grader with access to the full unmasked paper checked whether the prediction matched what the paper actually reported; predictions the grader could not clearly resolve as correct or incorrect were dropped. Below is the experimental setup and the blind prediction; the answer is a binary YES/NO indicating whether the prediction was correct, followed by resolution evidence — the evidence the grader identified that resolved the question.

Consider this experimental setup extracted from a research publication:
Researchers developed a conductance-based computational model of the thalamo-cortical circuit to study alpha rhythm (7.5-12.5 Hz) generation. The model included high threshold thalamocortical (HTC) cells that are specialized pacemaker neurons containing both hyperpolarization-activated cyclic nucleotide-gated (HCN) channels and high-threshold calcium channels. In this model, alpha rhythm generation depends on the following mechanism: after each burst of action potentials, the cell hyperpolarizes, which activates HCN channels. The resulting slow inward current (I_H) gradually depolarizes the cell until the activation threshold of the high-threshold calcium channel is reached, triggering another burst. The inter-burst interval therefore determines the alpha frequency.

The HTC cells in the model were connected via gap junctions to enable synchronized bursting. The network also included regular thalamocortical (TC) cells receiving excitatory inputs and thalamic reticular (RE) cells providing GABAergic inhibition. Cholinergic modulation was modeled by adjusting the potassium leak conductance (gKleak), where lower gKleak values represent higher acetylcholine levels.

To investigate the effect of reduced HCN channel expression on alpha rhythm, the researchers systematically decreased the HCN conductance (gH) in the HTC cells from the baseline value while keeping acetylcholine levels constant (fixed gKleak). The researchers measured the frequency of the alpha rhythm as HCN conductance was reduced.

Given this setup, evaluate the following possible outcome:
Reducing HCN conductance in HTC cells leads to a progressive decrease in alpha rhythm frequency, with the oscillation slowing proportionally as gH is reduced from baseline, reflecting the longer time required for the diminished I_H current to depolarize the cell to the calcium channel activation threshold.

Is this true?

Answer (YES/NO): YES